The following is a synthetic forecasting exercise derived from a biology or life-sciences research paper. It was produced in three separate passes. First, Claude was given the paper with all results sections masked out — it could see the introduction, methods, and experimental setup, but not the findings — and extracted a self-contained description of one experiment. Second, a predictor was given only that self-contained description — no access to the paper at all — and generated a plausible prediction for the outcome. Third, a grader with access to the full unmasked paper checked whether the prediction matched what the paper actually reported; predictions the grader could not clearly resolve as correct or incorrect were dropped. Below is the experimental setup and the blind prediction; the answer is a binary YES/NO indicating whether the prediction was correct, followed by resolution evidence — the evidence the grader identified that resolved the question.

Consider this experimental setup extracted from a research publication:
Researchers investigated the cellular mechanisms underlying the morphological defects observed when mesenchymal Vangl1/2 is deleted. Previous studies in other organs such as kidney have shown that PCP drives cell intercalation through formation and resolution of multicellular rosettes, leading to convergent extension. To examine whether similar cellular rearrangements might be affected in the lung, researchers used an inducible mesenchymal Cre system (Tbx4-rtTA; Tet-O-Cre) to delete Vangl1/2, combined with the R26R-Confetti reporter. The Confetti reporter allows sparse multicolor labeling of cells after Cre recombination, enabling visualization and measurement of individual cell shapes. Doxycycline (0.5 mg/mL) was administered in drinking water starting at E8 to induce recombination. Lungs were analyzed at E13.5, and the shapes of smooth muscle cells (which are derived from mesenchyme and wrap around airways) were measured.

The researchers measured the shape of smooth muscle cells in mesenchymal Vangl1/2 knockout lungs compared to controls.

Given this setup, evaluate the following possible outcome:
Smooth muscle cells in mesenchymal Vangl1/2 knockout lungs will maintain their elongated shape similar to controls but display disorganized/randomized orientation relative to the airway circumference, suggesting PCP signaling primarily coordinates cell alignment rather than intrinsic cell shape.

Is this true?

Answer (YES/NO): NO